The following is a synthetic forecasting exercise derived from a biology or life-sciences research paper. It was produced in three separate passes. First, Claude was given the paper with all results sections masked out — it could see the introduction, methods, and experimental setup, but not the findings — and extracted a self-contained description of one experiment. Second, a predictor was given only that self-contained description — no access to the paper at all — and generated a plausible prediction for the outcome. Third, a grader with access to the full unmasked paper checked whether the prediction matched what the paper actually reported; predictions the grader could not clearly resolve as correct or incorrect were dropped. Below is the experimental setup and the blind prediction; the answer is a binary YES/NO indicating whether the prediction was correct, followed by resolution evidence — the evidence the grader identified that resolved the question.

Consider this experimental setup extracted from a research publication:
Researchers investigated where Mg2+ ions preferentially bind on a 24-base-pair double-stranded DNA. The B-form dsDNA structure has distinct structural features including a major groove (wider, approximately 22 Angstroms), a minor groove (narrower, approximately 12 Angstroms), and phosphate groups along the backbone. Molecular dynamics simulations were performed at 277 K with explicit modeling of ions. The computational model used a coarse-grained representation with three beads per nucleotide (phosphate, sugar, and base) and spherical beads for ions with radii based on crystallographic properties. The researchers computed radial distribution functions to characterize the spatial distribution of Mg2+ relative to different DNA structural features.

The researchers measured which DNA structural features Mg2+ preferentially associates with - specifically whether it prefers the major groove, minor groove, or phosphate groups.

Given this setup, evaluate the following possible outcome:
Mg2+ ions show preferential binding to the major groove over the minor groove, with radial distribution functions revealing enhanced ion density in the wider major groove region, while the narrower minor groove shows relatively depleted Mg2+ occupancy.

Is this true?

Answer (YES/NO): NO